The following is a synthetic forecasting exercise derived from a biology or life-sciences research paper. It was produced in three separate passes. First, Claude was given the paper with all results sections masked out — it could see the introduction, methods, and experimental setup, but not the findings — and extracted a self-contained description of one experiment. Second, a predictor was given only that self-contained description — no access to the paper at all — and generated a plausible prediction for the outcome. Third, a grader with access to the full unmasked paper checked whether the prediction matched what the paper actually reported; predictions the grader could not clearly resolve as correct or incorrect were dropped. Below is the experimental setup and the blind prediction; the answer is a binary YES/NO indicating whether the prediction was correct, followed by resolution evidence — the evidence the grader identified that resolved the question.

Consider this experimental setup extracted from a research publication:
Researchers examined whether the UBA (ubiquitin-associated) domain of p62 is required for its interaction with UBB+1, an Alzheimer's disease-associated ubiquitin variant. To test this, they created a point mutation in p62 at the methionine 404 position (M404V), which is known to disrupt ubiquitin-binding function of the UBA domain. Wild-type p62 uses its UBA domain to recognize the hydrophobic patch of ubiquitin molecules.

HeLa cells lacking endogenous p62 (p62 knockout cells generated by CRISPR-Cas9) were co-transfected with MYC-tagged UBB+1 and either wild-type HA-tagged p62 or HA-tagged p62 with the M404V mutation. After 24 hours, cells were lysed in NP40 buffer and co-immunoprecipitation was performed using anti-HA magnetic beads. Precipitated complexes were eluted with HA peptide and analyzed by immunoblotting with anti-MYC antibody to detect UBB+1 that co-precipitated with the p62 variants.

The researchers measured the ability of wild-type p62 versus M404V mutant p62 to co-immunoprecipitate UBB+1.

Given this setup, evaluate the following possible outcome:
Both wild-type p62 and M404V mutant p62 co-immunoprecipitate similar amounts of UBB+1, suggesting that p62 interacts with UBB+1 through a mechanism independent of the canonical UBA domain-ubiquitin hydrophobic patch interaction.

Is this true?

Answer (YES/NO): NO